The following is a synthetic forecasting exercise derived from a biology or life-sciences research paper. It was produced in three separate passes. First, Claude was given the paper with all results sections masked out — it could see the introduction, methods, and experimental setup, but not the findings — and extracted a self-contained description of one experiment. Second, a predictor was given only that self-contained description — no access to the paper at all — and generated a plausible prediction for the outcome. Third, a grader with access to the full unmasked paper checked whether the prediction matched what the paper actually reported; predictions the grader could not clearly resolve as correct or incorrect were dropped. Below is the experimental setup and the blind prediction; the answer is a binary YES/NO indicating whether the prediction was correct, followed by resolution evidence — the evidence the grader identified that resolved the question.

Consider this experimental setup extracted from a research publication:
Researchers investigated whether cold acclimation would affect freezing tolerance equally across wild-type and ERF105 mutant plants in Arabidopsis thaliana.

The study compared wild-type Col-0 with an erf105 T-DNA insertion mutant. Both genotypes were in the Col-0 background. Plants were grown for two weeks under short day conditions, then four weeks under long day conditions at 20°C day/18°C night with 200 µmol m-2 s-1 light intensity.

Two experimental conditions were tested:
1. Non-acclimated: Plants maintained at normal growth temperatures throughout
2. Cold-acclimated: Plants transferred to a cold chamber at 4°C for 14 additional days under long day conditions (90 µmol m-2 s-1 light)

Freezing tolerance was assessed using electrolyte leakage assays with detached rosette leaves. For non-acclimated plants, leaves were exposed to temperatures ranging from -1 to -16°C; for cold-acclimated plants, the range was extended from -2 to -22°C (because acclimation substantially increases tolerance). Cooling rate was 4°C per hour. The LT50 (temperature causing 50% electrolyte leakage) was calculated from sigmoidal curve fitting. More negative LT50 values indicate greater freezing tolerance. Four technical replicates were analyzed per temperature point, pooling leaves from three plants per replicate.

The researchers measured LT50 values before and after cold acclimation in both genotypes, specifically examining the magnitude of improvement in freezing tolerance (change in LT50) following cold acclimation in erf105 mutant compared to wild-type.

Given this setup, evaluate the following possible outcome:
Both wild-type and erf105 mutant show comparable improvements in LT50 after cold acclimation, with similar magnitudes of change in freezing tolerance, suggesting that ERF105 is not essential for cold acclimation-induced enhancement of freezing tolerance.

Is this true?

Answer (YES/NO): NO